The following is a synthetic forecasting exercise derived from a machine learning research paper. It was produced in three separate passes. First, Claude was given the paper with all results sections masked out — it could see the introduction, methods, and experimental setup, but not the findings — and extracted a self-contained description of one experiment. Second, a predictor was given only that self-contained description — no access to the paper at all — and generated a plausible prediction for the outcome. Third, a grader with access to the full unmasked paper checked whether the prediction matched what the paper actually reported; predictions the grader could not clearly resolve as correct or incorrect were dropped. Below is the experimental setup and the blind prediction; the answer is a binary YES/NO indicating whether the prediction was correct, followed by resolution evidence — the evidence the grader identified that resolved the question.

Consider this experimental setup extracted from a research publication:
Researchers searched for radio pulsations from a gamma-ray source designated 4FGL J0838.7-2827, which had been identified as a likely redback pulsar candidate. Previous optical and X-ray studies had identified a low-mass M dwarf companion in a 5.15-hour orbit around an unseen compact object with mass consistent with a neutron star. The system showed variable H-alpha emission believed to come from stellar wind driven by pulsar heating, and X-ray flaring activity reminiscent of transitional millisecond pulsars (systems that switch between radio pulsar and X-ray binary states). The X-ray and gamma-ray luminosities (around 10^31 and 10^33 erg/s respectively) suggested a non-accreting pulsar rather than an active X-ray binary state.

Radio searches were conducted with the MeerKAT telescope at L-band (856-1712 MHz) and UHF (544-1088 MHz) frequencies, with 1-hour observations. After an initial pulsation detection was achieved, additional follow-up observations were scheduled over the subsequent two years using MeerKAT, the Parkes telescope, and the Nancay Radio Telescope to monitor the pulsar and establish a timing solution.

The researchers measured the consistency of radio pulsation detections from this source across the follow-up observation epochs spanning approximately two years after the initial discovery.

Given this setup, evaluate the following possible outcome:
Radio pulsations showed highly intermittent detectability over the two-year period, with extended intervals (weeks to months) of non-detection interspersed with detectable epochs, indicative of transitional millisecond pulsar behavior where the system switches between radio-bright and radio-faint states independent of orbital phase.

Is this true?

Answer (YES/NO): NO